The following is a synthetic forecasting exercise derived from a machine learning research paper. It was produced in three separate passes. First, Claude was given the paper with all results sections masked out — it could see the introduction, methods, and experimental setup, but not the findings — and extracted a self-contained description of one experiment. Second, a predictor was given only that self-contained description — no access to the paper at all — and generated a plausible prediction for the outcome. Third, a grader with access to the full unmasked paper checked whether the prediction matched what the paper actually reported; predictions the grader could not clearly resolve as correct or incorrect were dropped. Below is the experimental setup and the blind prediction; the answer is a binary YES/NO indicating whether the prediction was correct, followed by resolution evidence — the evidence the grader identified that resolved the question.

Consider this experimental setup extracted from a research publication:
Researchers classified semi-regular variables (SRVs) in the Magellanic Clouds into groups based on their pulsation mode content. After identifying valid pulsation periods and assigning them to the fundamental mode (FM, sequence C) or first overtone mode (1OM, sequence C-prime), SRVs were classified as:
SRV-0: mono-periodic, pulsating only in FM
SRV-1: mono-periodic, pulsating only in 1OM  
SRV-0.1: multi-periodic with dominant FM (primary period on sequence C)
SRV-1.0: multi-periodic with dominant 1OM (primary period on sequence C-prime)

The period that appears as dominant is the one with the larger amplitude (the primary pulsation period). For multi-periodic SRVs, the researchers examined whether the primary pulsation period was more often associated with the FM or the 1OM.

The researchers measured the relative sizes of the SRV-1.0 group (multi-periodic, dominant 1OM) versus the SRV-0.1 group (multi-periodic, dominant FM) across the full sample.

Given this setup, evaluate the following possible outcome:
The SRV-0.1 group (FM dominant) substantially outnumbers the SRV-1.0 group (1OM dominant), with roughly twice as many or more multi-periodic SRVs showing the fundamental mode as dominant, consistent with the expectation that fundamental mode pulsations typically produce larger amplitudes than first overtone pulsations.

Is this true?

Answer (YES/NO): NO